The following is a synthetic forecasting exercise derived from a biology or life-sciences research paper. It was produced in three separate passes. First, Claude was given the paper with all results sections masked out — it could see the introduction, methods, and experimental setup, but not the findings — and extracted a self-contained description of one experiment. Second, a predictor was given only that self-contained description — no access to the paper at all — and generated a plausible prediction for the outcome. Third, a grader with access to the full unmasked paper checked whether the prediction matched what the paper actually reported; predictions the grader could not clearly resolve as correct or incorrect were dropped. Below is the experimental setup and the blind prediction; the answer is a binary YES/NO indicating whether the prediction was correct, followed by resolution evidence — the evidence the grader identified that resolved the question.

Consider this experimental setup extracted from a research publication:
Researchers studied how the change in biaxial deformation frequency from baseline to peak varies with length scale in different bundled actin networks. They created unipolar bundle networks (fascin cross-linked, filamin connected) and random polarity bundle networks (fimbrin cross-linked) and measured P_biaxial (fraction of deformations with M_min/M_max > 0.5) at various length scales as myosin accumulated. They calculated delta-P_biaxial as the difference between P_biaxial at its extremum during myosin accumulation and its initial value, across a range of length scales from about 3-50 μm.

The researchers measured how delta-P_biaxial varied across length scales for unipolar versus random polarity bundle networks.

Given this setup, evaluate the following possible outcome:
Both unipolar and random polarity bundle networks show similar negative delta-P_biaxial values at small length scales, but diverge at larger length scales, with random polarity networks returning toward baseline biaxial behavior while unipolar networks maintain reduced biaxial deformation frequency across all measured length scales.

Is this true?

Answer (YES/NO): NO